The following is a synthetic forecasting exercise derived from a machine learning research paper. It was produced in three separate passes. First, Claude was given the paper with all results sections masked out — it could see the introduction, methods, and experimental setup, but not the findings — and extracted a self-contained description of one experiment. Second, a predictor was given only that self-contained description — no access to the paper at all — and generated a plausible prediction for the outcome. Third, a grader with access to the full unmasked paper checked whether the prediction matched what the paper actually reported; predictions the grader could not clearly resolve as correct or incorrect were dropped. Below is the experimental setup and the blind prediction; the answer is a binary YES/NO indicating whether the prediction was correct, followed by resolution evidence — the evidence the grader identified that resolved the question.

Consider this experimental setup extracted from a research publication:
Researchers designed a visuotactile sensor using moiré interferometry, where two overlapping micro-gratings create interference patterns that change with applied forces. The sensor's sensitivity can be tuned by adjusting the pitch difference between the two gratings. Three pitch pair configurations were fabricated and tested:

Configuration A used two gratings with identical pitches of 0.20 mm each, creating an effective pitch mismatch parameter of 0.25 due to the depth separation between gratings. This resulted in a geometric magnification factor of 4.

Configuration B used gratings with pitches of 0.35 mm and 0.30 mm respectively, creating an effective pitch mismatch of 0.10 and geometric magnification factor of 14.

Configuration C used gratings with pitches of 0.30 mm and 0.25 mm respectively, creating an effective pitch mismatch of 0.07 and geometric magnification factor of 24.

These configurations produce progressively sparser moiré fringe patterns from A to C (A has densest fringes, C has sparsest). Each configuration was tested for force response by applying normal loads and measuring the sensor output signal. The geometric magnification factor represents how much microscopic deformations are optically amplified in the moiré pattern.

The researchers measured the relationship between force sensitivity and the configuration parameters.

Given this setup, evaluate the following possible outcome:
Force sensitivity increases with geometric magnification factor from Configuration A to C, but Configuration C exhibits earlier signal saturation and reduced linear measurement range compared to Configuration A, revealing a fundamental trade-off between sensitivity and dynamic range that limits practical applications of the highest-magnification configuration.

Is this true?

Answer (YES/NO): NO